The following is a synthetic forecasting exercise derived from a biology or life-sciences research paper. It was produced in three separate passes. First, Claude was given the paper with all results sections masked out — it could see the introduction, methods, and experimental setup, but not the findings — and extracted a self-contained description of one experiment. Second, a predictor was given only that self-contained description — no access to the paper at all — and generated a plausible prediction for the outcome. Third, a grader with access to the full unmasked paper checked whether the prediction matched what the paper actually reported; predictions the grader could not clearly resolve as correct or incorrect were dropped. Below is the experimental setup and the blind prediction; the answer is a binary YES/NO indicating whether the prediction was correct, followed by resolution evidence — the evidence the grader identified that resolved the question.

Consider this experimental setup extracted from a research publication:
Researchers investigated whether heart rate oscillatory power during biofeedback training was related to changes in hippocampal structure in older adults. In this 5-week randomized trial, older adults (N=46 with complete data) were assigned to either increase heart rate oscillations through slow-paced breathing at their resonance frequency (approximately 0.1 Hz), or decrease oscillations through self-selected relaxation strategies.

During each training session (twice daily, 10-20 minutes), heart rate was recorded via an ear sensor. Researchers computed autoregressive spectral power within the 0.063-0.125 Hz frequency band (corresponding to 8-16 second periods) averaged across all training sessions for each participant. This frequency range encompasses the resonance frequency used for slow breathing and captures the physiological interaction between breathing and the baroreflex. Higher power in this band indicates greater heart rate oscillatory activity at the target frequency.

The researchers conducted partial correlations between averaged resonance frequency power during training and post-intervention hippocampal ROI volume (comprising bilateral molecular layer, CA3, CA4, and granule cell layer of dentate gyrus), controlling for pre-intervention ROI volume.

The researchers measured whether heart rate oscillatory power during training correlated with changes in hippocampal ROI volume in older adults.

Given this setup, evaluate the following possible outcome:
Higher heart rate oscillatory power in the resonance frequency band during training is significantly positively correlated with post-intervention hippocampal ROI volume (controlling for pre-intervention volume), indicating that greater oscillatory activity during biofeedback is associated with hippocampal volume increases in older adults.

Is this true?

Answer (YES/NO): YES